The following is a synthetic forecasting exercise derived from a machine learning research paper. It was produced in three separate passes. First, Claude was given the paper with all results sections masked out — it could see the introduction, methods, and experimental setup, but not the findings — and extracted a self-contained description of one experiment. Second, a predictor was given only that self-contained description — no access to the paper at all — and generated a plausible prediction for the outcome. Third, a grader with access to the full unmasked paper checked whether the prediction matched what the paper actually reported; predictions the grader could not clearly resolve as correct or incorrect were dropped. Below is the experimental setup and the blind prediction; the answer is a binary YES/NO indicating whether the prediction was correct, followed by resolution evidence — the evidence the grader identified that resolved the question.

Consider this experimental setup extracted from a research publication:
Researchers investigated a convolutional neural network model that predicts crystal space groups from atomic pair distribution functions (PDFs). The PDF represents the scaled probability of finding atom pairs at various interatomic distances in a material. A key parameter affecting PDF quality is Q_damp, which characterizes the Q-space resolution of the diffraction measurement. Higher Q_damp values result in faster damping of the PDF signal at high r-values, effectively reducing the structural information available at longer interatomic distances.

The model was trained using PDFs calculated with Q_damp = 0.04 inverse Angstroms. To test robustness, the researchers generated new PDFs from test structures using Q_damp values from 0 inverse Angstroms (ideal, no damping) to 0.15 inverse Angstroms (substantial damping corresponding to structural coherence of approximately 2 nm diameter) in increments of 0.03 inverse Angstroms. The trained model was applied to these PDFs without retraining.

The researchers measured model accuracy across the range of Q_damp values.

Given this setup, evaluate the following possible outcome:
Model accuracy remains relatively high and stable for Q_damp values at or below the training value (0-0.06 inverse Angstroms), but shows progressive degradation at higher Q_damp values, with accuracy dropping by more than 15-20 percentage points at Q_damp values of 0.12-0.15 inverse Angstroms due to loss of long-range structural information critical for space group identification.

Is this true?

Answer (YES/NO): YES